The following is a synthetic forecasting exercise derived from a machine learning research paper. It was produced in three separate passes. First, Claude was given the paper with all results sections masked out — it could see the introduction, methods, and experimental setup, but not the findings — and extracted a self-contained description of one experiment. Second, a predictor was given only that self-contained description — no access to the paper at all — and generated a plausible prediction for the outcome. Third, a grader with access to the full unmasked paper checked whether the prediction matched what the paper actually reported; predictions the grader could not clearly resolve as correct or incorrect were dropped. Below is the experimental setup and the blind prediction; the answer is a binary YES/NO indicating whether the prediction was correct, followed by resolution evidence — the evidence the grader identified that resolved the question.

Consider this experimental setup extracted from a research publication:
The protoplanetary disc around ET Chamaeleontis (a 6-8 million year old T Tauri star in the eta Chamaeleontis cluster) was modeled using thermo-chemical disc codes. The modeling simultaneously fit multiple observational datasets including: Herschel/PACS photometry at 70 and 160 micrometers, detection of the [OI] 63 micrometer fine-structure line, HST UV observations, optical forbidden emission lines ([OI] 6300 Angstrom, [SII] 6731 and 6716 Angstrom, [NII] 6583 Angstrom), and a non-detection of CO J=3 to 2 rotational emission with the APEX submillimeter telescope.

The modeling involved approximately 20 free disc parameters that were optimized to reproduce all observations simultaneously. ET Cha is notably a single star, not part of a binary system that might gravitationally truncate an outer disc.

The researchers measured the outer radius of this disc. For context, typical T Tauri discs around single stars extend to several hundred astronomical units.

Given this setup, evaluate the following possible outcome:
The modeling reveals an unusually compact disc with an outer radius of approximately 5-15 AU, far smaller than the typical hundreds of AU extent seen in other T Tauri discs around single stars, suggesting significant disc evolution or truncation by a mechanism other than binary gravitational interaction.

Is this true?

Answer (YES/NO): YES